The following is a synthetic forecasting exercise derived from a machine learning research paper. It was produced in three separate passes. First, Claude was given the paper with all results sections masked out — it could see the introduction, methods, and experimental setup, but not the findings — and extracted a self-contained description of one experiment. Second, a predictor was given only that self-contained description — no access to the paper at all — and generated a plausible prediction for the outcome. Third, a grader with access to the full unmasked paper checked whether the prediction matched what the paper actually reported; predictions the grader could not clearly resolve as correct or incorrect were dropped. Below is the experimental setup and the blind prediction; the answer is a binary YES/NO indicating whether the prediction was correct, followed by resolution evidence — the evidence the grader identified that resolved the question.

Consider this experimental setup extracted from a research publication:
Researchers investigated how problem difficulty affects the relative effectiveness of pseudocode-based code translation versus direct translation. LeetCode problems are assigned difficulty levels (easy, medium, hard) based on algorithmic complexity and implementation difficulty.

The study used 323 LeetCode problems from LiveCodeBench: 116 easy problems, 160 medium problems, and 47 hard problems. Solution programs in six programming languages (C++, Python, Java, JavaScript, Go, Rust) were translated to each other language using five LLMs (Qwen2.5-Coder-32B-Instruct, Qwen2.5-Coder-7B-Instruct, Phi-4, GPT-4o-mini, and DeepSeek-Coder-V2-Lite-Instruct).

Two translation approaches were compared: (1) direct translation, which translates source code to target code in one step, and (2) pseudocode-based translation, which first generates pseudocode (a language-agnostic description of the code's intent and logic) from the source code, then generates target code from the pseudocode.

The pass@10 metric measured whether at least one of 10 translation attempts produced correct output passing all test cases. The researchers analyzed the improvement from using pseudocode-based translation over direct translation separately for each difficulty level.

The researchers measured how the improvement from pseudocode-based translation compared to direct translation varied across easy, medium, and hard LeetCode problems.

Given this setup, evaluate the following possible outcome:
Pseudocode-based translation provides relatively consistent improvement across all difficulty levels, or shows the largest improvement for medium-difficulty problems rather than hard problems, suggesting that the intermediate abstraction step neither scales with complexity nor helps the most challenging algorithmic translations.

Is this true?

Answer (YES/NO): NO